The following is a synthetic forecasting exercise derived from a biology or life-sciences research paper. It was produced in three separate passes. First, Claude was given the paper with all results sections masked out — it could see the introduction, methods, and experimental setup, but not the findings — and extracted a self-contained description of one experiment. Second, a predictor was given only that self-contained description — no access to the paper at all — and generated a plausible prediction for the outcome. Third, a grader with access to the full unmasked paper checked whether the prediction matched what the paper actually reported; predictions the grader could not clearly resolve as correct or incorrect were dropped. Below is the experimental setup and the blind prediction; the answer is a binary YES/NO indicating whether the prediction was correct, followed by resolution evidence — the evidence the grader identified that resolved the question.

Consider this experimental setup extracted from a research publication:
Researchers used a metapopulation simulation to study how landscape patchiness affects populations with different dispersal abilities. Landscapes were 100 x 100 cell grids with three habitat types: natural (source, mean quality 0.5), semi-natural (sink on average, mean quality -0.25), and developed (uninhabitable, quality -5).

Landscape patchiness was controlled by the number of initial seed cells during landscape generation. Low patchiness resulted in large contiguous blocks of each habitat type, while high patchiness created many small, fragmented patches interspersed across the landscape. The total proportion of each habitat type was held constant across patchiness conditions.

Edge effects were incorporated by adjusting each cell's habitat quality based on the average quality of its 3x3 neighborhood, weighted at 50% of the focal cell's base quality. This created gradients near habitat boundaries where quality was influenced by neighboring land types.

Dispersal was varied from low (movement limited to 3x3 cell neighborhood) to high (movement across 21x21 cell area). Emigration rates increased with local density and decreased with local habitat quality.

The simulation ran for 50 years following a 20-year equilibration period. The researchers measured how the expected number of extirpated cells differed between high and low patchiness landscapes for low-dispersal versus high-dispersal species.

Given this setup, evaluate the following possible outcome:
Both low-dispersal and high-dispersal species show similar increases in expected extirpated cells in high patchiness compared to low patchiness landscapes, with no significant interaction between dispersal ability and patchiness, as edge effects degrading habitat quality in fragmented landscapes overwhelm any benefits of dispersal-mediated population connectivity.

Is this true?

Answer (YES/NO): NO